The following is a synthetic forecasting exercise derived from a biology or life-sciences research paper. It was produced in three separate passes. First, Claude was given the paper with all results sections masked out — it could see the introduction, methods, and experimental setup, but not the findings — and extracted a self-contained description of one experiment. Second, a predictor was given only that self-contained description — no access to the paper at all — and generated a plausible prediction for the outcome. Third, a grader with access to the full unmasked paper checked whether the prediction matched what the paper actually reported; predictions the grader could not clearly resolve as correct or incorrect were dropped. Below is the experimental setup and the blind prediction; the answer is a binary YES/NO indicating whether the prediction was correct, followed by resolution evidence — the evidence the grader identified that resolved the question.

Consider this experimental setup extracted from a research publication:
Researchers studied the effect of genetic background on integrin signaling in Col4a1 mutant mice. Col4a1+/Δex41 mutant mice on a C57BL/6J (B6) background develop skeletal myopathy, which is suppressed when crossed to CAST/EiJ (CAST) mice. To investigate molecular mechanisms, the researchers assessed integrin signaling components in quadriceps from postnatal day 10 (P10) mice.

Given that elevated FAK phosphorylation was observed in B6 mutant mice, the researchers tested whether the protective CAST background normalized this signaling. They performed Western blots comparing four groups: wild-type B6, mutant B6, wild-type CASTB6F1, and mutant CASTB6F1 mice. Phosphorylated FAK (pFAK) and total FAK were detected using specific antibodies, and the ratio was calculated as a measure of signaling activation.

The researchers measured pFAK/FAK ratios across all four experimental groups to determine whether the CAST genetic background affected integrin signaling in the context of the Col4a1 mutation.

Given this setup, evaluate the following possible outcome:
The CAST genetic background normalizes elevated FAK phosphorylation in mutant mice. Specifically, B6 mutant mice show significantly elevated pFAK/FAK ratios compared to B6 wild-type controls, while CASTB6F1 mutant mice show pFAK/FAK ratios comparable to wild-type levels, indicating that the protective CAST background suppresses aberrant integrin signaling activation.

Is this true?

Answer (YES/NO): YES